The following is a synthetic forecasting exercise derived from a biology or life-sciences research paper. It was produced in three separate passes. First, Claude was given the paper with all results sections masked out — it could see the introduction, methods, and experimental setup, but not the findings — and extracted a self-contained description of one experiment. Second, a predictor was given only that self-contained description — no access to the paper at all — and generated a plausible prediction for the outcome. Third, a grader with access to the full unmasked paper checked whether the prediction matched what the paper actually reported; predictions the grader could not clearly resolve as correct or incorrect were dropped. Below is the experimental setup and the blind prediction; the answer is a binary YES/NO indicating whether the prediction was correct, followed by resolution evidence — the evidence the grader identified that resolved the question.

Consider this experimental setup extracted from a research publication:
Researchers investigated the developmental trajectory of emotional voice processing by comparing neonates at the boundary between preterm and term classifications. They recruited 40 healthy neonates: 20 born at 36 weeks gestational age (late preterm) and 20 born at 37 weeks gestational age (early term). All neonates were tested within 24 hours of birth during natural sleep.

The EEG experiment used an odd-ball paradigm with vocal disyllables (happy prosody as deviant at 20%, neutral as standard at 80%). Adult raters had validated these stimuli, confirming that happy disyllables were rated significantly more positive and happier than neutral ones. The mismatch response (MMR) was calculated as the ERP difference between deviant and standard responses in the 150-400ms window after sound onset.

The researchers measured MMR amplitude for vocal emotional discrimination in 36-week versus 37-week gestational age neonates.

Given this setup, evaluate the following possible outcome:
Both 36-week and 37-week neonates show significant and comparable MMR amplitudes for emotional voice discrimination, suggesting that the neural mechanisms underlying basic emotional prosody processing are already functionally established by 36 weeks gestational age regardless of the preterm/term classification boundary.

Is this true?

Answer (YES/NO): NO